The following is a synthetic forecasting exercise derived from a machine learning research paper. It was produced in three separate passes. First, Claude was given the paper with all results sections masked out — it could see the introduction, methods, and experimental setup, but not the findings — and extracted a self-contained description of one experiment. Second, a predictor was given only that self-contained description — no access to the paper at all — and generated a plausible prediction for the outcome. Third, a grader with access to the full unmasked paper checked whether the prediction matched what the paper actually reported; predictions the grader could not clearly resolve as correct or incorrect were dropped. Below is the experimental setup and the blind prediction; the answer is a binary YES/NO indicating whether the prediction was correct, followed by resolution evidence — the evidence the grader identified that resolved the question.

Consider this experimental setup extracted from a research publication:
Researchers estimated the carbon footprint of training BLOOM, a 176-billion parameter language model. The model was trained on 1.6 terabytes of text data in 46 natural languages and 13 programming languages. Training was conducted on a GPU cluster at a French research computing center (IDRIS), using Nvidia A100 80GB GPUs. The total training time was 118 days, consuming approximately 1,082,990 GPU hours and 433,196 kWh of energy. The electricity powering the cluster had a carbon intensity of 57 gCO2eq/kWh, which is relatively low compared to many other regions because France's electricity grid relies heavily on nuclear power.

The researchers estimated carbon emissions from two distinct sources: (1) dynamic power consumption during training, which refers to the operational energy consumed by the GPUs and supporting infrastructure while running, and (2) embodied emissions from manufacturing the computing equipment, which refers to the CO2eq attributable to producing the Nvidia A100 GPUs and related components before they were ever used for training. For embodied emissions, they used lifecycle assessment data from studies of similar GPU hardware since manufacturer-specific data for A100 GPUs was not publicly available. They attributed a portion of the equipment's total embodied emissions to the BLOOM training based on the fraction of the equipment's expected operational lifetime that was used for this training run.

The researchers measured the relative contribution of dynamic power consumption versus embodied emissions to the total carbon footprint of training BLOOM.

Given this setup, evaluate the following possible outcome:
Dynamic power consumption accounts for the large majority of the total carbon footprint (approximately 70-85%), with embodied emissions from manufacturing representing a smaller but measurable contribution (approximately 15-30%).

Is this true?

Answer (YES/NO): NO